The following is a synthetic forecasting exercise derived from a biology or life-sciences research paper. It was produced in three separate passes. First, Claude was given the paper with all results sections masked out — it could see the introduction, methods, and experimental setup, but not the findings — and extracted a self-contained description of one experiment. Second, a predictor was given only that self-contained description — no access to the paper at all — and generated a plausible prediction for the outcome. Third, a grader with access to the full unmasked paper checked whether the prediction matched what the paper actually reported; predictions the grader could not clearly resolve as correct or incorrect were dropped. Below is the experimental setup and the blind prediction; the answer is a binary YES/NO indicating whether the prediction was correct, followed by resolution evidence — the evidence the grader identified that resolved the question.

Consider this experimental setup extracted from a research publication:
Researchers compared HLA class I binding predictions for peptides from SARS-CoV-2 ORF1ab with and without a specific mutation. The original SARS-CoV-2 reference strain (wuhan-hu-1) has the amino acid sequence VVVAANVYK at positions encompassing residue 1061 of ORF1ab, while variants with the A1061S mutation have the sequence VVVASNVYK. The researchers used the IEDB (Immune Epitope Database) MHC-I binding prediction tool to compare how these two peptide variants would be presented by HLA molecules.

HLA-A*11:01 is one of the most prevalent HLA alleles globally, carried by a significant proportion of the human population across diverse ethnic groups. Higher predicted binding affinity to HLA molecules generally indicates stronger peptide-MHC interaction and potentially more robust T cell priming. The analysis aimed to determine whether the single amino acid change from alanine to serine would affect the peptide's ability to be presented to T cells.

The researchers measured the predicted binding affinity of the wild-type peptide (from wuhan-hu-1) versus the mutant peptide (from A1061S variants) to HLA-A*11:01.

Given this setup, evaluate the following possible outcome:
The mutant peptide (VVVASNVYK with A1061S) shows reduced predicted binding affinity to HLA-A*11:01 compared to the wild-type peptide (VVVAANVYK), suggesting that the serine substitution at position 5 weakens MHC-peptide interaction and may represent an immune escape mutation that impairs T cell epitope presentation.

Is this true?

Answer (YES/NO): NO